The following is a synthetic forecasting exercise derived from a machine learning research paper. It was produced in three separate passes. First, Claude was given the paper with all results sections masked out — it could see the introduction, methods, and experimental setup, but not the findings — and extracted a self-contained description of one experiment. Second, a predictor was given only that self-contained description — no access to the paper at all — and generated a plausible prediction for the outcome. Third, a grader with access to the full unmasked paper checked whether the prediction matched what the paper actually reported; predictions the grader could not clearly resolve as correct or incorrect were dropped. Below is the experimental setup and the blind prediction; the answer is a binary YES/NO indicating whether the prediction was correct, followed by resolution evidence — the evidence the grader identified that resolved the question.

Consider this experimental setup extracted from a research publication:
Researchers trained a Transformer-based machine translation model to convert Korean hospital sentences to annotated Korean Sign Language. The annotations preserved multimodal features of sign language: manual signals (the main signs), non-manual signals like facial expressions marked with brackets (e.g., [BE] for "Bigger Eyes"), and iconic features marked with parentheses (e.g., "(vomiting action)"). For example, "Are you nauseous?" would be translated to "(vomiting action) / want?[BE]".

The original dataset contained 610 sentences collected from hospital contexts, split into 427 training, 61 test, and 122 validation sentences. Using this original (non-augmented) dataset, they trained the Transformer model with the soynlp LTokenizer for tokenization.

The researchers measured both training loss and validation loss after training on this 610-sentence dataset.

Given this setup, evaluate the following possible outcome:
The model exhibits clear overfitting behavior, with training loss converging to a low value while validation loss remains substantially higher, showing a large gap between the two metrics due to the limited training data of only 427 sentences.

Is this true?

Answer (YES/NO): YES